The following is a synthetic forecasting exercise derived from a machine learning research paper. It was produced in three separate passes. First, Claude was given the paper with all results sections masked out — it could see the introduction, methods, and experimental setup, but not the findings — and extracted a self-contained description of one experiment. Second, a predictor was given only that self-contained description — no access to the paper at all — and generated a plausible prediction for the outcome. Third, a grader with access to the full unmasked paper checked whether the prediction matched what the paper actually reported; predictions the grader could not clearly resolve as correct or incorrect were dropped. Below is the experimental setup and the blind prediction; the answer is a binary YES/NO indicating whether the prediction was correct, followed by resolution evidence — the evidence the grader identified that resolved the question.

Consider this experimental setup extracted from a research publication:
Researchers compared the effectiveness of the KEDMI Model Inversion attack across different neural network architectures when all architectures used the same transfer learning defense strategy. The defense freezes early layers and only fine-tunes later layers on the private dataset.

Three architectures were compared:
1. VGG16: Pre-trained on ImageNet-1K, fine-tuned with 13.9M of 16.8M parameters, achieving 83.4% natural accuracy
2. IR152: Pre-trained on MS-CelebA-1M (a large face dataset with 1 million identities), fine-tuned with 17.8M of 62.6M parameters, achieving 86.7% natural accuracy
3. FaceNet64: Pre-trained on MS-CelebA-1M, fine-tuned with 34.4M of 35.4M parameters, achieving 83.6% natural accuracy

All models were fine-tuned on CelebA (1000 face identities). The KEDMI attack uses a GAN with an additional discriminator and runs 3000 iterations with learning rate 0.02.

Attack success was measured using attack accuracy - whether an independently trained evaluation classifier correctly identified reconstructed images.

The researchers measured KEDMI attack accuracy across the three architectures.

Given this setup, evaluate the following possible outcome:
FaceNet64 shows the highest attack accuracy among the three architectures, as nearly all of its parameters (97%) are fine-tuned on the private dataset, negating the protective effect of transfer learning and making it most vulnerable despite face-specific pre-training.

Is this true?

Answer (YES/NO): YES